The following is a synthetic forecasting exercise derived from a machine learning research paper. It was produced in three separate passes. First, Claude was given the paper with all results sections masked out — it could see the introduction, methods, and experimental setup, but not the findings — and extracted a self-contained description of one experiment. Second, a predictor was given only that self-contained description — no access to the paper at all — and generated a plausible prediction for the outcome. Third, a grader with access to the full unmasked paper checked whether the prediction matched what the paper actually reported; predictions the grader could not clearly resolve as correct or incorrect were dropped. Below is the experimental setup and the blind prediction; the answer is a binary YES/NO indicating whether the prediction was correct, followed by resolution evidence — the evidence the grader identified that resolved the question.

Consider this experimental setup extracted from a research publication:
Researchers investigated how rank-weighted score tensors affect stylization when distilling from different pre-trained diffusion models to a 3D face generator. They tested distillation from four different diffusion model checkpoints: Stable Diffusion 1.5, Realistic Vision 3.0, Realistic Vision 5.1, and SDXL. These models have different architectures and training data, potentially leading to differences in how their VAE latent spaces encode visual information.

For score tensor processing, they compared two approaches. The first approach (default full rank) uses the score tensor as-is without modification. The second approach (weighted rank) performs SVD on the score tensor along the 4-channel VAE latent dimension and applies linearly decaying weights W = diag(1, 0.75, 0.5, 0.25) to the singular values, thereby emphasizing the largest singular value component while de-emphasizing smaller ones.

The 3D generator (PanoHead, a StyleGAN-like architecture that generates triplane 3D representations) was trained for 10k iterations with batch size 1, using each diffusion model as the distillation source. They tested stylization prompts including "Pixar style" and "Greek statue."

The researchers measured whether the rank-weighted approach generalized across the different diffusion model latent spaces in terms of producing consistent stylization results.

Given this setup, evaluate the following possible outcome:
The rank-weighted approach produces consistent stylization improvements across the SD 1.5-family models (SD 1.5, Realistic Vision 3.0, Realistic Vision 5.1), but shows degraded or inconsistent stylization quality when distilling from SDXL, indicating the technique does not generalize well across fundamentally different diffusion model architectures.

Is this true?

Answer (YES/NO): NO